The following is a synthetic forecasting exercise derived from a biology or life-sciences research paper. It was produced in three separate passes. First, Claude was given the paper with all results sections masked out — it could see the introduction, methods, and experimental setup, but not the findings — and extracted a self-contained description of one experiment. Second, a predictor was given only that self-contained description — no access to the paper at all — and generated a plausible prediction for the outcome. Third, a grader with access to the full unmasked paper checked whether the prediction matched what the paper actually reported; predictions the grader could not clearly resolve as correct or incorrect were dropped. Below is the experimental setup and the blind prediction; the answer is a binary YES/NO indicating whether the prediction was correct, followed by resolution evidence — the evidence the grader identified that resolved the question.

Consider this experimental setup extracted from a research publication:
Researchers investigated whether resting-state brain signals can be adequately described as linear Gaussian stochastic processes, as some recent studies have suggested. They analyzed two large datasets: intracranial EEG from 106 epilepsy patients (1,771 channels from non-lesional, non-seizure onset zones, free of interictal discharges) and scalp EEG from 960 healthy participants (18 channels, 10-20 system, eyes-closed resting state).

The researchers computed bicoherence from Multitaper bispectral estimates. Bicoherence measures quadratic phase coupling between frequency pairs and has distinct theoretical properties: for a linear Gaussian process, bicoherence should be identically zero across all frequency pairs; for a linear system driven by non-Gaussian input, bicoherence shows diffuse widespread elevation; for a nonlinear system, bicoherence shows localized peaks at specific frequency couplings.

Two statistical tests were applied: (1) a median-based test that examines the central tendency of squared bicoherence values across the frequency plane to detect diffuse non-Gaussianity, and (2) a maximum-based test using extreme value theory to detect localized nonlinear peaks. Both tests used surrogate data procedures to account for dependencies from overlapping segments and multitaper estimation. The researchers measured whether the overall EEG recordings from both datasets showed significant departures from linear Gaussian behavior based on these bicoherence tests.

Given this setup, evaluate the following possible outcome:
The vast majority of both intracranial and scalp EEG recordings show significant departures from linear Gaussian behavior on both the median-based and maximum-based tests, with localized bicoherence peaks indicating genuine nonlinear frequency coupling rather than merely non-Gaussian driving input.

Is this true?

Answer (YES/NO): YES